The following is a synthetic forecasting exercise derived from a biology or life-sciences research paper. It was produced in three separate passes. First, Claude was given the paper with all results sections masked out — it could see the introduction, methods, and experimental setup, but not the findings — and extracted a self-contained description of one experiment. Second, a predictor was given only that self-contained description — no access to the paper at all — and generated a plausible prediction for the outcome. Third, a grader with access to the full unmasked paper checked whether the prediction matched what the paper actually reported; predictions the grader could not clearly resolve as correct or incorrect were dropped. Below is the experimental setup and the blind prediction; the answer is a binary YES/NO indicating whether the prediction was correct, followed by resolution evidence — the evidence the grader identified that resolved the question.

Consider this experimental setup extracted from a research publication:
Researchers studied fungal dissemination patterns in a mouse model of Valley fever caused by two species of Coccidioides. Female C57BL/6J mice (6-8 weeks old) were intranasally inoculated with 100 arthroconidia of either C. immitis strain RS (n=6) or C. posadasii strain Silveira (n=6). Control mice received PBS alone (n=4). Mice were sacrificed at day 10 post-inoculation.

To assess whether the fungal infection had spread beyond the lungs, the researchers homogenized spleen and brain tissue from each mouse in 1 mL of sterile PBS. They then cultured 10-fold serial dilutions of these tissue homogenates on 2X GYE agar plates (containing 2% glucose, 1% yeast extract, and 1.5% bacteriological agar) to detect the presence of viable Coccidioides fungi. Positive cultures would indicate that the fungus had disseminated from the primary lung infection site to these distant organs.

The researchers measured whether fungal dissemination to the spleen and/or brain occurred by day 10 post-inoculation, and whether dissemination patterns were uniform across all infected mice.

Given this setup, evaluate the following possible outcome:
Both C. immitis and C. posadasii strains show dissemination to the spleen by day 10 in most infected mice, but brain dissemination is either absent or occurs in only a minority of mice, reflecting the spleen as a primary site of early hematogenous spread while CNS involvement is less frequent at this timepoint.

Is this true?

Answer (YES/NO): NO